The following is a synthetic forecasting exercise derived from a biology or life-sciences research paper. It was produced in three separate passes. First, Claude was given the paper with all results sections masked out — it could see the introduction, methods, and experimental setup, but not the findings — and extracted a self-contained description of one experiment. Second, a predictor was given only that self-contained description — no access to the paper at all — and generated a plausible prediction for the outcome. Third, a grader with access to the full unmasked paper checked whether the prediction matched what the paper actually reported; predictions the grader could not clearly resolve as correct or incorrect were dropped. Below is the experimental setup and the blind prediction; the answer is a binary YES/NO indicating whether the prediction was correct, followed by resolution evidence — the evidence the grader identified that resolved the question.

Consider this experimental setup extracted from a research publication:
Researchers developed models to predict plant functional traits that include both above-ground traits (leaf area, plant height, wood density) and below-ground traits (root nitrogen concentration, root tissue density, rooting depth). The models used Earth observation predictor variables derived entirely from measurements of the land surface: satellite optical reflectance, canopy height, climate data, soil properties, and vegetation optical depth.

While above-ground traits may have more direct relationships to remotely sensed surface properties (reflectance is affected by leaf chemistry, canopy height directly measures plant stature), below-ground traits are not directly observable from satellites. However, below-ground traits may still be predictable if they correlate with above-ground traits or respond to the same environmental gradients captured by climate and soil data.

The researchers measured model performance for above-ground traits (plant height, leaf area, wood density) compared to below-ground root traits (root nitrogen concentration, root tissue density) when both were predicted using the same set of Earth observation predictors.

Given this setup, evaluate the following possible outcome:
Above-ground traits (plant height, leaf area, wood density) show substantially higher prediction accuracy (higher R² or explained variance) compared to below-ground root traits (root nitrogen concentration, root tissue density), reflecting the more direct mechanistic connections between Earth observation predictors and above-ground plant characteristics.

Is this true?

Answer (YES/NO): NO